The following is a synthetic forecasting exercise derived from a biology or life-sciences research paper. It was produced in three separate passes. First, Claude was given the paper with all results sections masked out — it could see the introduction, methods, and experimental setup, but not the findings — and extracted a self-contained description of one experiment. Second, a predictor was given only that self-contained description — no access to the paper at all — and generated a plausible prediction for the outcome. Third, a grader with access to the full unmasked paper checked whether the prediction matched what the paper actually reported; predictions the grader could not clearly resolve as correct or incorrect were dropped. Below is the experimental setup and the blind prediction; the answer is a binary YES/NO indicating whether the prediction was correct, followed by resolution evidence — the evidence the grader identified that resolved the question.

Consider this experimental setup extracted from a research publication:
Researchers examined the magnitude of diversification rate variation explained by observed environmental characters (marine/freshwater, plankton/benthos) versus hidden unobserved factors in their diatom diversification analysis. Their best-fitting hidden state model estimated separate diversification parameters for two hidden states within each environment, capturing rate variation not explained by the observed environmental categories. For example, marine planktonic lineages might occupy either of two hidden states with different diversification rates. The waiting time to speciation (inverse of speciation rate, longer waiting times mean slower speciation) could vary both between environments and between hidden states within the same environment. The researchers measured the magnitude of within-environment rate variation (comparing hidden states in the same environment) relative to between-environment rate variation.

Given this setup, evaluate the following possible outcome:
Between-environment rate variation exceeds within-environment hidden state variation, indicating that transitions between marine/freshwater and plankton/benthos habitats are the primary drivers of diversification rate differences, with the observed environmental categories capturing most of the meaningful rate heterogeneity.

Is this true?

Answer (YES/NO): NO